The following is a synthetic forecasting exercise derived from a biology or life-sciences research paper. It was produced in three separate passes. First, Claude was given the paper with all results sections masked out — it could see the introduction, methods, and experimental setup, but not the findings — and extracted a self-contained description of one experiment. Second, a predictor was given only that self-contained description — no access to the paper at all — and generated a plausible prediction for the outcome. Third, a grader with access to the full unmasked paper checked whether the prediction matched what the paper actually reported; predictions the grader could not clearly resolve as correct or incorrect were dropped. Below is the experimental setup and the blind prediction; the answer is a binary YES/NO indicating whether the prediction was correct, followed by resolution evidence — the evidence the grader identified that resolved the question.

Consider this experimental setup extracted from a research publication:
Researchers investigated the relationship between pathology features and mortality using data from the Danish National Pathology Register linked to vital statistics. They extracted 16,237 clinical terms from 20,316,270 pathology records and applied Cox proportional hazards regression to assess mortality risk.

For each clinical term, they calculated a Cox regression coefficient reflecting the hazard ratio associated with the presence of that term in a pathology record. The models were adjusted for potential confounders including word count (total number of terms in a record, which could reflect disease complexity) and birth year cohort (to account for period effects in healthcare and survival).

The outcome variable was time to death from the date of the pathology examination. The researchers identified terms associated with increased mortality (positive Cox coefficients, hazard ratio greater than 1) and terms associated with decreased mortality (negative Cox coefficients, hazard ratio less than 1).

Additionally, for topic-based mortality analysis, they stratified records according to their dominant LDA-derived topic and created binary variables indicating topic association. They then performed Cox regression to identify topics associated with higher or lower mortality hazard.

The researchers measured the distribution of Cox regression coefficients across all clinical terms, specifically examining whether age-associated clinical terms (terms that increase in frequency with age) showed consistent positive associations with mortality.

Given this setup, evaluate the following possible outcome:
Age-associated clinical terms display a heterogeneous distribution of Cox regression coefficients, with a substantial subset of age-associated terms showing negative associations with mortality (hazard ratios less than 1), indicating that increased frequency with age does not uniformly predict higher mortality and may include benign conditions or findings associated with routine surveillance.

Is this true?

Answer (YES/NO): NO